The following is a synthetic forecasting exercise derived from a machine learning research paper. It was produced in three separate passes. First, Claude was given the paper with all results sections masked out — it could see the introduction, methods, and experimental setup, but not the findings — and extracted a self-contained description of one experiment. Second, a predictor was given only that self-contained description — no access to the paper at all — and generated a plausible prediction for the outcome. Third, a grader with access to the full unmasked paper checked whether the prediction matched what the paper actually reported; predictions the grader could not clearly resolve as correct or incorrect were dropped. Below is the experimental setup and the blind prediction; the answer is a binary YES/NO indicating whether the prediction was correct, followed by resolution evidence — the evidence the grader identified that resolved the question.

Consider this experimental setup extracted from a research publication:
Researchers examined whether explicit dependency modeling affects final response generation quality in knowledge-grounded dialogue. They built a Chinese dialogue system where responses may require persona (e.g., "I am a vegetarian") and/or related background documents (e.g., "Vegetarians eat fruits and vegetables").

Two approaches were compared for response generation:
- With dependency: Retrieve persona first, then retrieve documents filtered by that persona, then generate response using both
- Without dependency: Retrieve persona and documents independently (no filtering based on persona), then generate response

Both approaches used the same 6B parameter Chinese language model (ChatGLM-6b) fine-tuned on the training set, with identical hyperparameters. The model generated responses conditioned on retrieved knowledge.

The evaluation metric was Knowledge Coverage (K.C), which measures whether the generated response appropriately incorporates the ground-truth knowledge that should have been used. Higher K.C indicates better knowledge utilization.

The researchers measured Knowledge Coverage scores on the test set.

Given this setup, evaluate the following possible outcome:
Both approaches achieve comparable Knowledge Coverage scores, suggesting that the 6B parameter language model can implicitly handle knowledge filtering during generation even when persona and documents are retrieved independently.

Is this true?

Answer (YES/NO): NO